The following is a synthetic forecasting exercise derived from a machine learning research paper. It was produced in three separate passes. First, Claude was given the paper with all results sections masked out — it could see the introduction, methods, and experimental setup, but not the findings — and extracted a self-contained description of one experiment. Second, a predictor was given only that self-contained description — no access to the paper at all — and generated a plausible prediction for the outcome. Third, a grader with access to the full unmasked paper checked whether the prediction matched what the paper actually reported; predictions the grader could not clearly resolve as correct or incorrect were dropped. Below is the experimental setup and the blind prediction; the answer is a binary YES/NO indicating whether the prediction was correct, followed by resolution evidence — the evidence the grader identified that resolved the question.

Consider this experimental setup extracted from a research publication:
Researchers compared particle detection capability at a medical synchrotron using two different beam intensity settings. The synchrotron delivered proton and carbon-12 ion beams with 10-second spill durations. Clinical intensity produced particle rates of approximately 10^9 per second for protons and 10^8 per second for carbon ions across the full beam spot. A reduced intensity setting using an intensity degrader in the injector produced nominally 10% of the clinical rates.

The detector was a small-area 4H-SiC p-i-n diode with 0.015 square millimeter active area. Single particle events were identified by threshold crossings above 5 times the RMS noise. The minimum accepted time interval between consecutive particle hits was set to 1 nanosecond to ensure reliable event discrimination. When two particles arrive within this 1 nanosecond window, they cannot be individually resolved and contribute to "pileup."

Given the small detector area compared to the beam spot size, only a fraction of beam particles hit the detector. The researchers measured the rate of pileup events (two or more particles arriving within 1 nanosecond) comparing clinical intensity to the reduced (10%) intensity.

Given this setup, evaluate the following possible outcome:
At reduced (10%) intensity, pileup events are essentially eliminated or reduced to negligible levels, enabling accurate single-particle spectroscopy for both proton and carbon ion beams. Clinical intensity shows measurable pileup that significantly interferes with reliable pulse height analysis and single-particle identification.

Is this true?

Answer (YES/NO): NO